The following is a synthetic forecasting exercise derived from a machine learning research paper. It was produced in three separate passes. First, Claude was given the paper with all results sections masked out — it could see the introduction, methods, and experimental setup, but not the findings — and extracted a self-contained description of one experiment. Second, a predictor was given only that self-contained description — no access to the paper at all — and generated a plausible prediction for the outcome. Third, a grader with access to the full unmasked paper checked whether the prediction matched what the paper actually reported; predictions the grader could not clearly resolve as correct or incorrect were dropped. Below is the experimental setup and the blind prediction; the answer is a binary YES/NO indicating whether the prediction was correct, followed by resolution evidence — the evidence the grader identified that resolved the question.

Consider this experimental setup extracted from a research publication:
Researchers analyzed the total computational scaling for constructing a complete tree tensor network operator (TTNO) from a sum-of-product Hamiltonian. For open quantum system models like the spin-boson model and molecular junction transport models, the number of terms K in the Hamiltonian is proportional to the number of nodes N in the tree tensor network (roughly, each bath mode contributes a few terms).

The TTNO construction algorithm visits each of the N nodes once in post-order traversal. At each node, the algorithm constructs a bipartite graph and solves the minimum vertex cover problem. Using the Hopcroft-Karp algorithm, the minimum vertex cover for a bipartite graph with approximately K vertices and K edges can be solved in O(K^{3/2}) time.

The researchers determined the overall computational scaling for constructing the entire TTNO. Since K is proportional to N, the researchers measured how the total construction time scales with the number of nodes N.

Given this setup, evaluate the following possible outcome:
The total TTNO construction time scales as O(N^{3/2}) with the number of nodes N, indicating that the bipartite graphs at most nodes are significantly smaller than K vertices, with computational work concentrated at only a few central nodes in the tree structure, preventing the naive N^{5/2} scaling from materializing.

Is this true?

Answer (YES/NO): NO